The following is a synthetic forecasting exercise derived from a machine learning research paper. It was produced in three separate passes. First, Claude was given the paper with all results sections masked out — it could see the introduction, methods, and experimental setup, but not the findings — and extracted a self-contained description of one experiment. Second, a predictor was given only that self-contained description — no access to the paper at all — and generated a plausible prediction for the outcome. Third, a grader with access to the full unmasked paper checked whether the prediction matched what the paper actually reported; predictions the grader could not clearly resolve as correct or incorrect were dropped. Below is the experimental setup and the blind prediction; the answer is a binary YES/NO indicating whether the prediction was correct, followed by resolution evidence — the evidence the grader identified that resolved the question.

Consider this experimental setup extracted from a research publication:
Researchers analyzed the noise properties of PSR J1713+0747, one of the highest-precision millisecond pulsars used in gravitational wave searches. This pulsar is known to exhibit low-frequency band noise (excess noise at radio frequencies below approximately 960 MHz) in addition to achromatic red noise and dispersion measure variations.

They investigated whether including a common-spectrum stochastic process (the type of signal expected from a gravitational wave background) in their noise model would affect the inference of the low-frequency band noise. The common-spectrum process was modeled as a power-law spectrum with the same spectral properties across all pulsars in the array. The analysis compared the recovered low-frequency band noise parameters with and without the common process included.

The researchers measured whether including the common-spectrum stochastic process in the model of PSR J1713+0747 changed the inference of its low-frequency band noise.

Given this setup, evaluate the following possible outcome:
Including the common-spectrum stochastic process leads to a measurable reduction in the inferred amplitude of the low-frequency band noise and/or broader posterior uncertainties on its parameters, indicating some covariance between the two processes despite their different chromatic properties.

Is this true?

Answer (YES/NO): NO